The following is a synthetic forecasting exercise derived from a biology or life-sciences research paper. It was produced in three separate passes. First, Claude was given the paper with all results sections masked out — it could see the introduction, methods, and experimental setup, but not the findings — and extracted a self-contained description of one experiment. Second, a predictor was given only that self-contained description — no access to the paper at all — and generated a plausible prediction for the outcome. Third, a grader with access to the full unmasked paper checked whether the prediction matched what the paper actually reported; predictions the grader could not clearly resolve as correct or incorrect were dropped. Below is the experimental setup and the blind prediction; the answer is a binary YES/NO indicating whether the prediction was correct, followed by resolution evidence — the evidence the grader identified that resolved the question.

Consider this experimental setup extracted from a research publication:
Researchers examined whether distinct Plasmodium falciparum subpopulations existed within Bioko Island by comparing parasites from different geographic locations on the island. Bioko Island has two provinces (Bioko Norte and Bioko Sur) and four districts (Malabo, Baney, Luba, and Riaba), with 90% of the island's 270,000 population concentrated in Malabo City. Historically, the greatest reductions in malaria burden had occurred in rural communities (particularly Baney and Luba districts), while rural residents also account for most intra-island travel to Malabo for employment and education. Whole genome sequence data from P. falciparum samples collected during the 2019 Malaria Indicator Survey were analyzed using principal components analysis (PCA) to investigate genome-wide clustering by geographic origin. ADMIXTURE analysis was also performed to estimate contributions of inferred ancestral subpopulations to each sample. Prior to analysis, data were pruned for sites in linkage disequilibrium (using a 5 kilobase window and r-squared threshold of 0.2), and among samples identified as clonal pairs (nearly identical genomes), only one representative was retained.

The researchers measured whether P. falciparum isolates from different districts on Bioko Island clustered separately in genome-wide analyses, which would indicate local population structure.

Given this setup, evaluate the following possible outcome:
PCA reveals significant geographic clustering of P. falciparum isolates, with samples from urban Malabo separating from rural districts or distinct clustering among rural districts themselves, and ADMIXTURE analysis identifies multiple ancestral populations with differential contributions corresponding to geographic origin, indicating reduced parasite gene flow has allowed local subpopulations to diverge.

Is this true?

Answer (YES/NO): NO